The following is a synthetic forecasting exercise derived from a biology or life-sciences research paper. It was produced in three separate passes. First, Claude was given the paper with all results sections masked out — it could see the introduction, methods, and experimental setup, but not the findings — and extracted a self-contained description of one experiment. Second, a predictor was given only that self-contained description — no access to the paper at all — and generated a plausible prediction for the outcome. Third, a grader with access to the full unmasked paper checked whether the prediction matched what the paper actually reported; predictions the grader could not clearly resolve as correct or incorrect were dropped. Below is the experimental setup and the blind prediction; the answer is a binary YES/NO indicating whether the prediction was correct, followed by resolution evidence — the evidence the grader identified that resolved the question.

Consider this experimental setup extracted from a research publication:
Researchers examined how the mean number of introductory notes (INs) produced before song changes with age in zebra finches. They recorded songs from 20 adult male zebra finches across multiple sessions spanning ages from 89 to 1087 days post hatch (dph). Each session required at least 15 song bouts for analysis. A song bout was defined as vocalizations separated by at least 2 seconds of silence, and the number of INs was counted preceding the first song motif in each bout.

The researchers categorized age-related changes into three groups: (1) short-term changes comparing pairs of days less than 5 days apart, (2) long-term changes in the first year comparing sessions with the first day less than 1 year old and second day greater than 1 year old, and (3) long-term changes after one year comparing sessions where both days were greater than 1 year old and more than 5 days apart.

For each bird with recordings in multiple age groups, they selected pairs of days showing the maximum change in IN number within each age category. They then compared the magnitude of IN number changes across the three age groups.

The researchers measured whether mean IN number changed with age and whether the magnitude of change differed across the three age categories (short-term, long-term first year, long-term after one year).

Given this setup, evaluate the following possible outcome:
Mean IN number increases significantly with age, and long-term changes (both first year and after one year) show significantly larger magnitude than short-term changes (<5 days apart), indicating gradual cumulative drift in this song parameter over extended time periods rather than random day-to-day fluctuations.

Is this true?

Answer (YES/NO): NO